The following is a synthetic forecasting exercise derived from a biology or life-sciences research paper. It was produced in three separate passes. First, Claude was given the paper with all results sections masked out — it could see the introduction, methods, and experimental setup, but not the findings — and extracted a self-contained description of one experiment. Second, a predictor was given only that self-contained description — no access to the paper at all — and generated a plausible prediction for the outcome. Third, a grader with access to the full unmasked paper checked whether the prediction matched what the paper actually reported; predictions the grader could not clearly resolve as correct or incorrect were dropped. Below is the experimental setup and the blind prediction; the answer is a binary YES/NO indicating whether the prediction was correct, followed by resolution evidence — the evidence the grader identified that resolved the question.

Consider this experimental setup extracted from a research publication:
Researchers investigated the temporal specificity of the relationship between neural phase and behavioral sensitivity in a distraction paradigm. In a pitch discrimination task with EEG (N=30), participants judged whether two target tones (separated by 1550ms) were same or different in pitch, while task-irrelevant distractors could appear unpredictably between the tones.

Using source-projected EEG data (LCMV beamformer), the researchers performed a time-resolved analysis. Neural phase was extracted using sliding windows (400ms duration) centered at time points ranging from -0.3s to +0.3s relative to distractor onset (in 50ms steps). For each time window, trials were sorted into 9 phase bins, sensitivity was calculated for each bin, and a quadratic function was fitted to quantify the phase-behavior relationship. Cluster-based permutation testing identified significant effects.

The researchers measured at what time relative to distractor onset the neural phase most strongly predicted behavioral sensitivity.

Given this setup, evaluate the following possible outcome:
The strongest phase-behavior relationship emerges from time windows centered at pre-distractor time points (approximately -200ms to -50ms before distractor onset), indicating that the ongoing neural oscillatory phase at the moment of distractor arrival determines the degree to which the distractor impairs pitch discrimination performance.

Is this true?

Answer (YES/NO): YES